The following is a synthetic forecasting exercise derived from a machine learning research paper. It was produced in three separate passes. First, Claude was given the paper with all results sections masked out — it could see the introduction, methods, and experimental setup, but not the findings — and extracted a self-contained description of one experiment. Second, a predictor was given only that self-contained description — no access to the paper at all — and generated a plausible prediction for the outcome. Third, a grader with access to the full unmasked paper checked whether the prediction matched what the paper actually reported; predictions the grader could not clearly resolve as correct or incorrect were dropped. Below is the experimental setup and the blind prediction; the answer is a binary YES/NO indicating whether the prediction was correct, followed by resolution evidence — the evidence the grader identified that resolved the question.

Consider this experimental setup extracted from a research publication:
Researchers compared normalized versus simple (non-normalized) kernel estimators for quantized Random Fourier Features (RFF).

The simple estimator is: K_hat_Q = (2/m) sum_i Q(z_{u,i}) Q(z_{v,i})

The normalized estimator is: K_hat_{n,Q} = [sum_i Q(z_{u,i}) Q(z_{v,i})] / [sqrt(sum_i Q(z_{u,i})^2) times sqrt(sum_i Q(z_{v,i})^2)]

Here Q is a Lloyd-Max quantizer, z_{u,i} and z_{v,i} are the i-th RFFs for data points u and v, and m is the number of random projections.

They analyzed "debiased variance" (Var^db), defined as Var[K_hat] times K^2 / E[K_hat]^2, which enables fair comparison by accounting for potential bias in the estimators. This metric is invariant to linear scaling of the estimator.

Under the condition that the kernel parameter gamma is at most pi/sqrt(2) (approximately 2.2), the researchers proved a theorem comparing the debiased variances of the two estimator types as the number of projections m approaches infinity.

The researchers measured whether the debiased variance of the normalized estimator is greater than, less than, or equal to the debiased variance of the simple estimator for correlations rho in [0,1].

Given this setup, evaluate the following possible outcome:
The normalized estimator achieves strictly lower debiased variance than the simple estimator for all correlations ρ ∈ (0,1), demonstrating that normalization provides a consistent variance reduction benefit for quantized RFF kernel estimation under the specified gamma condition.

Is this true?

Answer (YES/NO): NO